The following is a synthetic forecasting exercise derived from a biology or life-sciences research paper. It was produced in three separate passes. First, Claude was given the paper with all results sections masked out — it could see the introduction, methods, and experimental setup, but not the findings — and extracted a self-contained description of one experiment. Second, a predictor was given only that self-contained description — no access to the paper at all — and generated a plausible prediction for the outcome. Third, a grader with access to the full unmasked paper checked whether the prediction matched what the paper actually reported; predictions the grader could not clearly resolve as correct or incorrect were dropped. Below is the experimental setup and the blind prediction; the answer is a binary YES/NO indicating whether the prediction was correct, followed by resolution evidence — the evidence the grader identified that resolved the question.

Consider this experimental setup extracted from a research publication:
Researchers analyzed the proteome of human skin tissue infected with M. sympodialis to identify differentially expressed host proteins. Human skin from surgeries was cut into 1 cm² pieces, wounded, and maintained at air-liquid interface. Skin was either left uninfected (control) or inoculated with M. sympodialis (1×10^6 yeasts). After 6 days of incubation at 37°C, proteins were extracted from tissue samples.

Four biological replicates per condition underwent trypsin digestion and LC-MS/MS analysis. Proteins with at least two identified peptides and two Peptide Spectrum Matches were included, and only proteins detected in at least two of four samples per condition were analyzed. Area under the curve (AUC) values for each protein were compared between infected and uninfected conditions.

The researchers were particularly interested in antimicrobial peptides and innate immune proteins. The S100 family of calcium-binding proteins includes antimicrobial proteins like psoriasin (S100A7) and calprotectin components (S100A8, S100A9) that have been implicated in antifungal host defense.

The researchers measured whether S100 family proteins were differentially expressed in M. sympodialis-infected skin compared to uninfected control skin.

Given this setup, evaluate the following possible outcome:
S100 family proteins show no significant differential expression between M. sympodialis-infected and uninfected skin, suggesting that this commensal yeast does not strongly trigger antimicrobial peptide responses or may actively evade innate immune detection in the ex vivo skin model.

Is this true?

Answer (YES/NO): NO